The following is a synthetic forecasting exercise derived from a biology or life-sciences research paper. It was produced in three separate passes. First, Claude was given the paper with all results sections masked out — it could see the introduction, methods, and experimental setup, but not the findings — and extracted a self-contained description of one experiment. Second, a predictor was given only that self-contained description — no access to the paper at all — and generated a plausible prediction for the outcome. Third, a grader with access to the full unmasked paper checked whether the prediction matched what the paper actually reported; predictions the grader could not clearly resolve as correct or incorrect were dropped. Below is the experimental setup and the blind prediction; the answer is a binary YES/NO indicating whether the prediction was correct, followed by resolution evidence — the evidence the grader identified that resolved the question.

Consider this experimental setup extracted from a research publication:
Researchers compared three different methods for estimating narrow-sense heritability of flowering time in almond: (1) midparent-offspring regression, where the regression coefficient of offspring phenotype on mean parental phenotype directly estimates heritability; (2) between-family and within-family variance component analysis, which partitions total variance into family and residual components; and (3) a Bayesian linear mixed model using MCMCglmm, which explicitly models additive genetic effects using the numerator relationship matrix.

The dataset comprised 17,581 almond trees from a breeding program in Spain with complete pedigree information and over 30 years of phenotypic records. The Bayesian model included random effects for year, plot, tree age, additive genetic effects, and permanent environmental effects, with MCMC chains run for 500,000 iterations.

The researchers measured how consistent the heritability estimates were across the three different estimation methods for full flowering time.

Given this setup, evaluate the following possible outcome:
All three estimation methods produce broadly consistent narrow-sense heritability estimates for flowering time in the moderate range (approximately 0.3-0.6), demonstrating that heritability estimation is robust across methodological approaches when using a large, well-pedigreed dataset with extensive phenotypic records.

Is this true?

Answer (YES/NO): NO